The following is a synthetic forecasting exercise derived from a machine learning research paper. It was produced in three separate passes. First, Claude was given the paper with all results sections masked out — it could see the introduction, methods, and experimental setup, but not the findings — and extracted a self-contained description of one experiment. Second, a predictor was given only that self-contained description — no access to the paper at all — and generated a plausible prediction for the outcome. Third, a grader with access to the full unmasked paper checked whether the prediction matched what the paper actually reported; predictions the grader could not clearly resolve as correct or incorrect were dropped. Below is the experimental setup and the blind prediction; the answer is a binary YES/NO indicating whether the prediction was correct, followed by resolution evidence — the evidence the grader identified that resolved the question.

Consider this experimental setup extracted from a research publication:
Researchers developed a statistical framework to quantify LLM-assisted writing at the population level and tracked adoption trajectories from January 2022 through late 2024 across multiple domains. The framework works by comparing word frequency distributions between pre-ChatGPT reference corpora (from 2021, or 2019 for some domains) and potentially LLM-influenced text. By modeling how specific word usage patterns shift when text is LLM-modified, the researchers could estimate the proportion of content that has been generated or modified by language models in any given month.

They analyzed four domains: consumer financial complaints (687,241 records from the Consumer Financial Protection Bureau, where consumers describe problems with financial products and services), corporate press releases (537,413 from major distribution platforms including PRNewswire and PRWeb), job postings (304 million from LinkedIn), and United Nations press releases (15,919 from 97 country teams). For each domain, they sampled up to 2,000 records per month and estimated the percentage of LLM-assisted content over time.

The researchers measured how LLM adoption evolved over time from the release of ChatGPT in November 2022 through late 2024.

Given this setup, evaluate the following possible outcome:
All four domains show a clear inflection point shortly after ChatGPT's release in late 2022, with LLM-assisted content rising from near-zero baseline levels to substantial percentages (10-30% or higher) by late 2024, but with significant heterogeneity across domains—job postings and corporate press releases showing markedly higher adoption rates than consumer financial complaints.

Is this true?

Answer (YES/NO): NO